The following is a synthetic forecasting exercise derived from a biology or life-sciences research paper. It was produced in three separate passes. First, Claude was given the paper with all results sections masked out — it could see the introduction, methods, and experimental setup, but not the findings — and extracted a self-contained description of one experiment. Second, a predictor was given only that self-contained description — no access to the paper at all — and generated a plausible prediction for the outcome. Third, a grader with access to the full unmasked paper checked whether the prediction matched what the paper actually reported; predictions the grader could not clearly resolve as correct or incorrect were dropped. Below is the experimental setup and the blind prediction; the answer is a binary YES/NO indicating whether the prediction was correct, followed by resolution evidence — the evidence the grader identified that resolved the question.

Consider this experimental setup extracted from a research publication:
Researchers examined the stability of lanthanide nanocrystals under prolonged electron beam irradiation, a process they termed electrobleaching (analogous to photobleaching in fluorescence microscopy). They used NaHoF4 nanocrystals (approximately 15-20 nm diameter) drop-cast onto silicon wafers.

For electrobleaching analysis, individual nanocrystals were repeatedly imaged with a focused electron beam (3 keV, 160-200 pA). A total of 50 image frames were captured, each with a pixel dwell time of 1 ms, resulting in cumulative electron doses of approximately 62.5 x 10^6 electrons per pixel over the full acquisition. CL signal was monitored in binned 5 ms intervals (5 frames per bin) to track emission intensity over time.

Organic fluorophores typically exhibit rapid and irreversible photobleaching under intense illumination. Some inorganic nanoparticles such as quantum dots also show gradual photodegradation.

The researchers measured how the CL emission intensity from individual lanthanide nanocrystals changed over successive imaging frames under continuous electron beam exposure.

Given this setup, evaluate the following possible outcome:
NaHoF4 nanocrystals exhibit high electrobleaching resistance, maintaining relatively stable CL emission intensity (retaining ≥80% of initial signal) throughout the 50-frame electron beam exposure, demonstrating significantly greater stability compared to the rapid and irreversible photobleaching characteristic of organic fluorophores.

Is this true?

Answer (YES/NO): NO